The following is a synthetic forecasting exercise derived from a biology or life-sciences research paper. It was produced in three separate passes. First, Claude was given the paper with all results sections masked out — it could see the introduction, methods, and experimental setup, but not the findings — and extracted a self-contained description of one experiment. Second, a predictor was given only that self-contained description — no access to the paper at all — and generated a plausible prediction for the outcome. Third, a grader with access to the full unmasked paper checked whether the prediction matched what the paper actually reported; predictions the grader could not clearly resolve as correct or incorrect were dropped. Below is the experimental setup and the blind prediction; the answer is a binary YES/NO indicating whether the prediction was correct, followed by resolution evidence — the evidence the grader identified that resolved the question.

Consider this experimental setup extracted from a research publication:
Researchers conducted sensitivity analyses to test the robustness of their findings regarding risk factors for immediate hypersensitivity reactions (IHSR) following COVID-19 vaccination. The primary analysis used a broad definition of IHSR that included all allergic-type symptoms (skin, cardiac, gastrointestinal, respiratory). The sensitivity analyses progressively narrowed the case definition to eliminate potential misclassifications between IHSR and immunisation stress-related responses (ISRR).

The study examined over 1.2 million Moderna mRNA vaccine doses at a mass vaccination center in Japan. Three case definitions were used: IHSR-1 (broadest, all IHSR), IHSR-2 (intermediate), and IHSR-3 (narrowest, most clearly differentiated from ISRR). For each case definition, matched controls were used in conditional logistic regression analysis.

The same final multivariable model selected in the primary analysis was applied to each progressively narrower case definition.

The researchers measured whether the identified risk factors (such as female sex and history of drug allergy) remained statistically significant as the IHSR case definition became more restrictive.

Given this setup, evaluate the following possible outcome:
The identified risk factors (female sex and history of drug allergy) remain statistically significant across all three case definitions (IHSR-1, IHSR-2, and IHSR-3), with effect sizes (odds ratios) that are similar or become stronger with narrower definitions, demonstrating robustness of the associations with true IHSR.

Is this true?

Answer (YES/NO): YES